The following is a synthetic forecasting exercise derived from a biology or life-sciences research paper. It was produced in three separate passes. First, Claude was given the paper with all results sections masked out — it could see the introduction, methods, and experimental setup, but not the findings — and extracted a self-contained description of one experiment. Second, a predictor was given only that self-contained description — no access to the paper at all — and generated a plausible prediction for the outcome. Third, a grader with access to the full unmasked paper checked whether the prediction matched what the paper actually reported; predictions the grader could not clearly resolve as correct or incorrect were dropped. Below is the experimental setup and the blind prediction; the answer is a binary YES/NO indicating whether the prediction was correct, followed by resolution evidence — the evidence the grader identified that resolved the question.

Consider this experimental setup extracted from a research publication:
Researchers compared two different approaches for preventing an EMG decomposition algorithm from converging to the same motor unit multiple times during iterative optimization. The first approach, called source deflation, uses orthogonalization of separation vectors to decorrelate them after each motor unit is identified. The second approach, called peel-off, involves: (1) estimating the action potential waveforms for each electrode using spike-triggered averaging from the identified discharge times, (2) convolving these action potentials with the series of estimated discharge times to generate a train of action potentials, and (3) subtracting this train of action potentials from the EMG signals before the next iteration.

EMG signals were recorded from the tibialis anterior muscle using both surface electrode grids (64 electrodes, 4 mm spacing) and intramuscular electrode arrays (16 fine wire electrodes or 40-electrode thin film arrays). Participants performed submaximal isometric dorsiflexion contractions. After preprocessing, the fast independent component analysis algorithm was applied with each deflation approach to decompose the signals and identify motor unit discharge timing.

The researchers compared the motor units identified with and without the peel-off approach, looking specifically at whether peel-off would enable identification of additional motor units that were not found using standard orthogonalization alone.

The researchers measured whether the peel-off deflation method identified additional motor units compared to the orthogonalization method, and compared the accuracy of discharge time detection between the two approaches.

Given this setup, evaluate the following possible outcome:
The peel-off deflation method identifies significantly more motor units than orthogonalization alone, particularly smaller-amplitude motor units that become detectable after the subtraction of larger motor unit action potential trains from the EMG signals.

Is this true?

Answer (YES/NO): NO